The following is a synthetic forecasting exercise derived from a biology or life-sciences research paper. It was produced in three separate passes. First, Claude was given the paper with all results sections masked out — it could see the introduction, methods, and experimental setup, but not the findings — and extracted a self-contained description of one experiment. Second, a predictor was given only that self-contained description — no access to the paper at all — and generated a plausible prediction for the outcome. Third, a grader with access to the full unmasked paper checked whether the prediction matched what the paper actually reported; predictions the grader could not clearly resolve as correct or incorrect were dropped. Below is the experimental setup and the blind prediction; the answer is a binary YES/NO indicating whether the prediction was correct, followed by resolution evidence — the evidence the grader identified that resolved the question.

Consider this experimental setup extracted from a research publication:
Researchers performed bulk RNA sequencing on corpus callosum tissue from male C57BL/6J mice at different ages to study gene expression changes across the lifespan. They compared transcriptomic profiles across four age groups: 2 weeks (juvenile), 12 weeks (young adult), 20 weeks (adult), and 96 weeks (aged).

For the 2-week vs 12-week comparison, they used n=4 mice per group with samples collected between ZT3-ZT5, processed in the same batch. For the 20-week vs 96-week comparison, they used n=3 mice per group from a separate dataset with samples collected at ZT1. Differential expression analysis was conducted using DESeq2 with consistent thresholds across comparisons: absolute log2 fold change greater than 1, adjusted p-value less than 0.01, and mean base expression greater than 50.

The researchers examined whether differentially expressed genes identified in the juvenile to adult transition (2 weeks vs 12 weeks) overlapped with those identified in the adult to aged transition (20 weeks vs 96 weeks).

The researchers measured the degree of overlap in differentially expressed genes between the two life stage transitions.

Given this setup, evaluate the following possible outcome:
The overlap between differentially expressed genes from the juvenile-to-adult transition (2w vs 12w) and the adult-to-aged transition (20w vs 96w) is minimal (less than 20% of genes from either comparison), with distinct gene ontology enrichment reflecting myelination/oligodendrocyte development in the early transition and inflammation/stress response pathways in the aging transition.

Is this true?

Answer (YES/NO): NO